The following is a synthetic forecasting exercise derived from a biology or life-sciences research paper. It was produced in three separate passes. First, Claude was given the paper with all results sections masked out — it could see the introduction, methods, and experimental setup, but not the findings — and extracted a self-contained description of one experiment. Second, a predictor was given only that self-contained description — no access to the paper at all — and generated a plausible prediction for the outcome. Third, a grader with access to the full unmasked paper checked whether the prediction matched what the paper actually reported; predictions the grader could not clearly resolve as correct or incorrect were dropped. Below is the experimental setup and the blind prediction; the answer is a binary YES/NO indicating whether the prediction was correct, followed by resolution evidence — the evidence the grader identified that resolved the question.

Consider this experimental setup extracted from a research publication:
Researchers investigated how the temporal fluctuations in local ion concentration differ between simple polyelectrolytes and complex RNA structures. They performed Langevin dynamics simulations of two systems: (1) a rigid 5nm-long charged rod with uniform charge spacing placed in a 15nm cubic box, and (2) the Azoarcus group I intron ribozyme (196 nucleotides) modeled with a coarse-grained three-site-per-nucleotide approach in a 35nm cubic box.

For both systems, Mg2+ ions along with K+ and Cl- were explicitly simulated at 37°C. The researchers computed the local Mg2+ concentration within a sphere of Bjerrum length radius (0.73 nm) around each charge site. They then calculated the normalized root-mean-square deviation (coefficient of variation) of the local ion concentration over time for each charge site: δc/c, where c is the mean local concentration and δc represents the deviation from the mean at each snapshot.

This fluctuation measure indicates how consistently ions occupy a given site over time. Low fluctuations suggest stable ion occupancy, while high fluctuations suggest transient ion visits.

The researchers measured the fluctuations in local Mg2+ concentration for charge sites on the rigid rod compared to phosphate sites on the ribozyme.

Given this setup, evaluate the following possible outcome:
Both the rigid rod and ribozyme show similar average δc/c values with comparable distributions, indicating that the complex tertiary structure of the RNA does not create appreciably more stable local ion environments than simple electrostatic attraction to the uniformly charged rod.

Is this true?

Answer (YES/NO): NO